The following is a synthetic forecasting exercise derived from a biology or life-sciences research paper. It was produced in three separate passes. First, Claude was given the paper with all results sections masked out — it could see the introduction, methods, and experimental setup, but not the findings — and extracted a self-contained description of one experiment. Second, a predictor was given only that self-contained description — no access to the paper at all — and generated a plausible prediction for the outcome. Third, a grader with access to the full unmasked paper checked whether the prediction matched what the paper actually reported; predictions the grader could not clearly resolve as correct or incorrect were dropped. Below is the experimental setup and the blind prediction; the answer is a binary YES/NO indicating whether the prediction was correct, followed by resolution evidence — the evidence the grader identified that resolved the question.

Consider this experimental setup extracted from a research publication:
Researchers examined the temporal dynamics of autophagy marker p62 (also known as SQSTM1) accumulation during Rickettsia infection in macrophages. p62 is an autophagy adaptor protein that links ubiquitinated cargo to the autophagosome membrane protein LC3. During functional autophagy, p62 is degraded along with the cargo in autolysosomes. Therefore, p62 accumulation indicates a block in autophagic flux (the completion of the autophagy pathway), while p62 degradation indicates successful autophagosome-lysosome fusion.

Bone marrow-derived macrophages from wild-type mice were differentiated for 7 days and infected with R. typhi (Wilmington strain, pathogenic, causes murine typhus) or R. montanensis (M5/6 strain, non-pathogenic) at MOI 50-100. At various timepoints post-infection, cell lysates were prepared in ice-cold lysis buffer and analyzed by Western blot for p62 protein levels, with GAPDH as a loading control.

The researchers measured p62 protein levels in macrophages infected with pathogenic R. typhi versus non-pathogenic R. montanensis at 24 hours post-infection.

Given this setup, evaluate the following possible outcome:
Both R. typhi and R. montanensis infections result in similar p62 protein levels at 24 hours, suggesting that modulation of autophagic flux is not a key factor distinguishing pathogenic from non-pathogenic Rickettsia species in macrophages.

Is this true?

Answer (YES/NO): NO